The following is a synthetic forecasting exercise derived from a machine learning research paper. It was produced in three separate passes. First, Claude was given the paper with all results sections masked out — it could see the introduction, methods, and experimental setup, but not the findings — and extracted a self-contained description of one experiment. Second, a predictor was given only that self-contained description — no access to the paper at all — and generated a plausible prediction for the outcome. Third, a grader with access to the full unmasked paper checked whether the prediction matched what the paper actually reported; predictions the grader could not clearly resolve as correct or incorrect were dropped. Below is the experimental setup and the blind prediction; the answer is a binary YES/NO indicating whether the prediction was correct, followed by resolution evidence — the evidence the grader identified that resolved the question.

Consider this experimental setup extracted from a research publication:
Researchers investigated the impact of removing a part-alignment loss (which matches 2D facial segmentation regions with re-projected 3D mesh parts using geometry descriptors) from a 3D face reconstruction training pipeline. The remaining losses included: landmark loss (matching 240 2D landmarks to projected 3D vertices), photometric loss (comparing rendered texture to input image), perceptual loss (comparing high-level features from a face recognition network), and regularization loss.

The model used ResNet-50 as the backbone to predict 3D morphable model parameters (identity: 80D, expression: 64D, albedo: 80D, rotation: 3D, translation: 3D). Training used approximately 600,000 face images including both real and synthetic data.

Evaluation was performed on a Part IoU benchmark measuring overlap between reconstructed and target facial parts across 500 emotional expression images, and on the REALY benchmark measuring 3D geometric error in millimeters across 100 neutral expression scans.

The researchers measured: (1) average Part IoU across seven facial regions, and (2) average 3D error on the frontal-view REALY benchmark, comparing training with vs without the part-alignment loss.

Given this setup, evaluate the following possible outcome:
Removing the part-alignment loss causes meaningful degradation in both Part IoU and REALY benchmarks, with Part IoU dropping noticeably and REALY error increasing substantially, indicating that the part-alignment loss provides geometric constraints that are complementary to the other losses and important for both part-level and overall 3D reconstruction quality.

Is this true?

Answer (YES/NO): NO